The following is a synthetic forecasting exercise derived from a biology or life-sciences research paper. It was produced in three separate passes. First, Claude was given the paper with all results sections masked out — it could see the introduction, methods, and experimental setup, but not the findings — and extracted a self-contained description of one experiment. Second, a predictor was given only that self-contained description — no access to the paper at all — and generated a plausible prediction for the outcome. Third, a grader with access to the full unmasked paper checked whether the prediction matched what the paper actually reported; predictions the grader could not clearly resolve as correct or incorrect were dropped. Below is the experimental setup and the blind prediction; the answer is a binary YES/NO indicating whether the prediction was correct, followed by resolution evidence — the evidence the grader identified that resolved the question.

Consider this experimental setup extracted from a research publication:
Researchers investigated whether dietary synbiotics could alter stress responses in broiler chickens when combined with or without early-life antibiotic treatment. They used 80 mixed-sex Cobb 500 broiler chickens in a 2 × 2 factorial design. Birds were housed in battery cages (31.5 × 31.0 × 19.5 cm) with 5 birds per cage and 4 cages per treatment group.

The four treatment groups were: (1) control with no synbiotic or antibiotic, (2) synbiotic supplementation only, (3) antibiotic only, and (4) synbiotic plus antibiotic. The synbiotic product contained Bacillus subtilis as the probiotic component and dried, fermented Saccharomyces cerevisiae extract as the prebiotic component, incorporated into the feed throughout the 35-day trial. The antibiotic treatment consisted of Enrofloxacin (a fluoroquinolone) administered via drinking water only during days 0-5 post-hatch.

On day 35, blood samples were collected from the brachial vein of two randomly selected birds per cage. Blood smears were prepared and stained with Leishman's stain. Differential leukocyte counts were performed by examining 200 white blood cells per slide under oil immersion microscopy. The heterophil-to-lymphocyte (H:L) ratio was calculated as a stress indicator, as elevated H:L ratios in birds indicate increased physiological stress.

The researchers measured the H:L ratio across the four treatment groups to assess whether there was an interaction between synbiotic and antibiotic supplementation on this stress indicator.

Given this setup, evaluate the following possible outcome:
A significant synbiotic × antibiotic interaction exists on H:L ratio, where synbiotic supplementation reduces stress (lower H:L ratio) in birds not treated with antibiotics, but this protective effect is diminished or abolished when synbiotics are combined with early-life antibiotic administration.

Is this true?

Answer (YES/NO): NO